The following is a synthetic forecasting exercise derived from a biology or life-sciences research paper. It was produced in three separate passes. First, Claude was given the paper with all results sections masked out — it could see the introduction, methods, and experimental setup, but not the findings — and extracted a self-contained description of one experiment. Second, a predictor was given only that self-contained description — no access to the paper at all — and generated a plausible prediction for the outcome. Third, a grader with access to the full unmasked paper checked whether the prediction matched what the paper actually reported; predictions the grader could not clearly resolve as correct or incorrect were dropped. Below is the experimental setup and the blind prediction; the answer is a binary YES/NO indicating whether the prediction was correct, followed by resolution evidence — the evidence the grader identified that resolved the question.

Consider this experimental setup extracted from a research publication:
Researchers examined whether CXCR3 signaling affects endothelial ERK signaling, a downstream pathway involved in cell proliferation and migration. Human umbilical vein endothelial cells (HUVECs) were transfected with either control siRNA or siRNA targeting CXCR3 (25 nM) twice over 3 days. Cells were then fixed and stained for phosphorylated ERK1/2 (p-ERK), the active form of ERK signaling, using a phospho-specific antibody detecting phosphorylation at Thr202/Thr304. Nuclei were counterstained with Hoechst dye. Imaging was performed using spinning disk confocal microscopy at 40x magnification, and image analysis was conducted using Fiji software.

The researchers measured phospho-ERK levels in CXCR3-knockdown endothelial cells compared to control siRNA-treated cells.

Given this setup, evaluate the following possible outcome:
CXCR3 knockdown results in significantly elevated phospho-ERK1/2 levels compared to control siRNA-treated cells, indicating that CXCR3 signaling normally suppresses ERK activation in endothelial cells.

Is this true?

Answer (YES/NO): YES